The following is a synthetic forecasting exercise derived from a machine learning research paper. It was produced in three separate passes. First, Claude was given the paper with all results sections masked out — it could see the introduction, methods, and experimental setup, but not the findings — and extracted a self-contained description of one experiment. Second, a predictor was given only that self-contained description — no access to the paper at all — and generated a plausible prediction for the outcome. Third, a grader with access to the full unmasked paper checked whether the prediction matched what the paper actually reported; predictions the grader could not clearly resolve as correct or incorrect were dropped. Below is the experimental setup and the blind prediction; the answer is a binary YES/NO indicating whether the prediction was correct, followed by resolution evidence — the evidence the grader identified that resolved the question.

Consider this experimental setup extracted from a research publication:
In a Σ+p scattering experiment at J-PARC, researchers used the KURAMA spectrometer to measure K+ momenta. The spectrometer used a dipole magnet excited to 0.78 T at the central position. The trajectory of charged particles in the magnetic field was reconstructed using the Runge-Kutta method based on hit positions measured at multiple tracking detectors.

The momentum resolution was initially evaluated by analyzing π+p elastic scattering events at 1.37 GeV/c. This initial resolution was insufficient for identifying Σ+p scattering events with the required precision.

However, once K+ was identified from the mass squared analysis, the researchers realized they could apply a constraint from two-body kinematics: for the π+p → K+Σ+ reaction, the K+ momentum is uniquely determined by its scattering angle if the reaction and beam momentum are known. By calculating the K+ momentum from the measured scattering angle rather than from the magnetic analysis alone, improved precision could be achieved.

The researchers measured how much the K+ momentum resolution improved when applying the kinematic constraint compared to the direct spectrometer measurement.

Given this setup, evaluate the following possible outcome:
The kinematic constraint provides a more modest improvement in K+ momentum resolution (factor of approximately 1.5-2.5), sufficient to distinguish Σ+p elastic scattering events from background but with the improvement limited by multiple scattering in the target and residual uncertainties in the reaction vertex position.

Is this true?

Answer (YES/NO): NO